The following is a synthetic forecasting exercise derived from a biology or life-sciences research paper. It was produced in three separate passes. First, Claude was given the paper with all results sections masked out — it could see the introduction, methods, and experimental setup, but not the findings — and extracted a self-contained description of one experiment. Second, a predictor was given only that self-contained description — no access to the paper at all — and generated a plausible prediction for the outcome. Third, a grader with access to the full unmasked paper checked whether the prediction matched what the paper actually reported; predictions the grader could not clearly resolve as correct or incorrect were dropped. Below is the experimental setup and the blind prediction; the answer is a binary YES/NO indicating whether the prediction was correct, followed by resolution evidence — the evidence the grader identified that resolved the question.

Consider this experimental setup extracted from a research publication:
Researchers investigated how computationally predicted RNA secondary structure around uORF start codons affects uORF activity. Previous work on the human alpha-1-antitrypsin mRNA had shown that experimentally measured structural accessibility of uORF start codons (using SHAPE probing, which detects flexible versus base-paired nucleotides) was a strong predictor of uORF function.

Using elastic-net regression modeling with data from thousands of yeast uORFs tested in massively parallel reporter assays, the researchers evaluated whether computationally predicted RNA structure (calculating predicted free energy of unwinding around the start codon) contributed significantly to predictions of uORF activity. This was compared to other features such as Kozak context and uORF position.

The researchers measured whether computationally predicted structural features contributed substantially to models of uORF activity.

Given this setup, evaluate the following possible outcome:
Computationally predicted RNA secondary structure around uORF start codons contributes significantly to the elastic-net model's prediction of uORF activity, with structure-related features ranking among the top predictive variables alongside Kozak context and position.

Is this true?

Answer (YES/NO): NO